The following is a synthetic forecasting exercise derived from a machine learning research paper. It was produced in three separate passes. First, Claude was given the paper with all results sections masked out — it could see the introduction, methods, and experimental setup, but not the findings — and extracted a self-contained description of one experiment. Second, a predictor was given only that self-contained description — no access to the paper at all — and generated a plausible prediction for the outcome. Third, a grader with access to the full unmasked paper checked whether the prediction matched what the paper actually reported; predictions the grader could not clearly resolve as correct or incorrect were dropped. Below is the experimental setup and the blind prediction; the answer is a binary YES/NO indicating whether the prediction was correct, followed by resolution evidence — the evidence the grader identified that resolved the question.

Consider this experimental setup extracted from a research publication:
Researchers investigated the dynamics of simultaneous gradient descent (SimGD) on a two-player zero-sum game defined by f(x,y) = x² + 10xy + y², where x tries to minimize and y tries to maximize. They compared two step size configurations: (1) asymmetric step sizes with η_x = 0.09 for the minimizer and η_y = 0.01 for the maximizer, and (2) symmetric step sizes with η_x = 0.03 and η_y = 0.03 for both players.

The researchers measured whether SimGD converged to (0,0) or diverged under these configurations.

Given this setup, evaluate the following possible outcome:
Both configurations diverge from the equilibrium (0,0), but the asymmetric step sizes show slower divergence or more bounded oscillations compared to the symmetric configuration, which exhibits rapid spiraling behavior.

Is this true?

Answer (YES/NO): NO